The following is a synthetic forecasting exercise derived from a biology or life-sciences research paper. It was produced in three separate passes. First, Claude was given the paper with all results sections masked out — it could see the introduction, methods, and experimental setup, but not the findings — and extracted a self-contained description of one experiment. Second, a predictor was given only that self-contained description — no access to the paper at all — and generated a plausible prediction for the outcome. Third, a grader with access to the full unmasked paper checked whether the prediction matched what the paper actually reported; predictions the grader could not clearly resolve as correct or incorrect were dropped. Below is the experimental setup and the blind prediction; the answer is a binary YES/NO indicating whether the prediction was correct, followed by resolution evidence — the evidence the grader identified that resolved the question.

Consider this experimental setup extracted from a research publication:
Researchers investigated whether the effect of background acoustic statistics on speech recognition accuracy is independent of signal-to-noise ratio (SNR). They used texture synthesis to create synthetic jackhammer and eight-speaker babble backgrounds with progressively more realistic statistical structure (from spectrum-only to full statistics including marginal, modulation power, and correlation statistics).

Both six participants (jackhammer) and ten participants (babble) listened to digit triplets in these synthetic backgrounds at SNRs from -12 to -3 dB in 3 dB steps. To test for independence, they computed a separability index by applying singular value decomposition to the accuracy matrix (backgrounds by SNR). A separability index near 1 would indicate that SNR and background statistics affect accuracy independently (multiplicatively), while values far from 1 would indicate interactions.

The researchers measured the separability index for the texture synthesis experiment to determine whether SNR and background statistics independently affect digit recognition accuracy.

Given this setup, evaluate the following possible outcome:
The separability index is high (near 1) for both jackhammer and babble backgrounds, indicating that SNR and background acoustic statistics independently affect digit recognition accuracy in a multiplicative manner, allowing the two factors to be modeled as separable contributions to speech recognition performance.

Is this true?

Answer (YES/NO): YES